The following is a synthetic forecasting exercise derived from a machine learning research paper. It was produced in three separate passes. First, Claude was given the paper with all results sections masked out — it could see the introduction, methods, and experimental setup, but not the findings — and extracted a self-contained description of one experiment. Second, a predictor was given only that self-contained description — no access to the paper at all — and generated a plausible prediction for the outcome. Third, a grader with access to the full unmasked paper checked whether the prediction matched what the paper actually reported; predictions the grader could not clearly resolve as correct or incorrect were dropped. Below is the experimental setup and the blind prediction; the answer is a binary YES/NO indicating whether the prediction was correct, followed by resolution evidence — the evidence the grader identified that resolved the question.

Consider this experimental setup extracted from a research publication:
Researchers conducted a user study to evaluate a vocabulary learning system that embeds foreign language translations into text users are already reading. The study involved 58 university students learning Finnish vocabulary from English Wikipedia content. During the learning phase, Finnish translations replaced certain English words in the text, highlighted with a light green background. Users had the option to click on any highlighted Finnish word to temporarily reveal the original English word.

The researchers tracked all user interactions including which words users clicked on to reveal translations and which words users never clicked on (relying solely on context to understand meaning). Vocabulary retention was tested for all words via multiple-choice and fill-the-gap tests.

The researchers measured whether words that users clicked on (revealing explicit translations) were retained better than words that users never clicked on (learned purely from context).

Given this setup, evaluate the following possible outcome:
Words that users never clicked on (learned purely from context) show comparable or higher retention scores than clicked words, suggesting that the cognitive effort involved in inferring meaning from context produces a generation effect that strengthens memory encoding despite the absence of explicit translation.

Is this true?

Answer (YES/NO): YES